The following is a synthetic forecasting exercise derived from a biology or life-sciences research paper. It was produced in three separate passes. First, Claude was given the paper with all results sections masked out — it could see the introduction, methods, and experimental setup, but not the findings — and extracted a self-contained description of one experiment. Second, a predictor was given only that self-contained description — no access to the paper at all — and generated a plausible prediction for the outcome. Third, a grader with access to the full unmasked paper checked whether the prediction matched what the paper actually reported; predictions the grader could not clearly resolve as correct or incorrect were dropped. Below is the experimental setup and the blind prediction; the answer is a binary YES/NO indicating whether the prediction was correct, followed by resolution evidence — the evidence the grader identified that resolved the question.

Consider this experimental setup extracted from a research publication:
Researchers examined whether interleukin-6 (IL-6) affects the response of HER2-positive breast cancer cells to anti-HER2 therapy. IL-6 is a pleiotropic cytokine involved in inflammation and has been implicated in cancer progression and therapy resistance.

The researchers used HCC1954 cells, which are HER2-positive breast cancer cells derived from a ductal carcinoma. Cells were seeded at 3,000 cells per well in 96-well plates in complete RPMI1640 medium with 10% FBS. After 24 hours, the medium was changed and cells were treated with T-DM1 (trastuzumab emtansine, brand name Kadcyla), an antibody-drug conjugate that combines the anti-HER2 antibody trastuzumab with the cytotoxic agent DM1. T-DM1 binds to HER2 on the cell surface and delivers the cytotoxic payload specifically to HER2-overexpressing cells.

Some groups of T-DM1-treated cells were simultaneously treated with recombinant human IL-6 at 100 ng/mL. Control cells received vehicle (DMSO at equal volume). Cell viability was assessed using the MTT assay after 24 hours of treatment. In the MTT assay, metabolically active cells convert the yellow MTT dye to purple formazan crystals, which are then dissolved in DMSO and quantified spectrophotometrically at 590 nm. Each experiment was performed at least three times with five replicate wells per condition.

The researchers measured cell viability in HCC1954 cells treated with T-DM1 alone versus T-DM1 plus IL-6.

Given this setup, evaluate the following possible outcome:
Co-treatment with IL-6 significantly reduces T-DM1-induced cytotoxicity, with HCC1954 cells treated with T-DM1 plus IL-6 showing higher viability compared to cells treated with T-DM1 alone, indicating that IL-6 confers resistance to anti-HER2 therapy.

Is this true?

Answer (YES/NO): YES